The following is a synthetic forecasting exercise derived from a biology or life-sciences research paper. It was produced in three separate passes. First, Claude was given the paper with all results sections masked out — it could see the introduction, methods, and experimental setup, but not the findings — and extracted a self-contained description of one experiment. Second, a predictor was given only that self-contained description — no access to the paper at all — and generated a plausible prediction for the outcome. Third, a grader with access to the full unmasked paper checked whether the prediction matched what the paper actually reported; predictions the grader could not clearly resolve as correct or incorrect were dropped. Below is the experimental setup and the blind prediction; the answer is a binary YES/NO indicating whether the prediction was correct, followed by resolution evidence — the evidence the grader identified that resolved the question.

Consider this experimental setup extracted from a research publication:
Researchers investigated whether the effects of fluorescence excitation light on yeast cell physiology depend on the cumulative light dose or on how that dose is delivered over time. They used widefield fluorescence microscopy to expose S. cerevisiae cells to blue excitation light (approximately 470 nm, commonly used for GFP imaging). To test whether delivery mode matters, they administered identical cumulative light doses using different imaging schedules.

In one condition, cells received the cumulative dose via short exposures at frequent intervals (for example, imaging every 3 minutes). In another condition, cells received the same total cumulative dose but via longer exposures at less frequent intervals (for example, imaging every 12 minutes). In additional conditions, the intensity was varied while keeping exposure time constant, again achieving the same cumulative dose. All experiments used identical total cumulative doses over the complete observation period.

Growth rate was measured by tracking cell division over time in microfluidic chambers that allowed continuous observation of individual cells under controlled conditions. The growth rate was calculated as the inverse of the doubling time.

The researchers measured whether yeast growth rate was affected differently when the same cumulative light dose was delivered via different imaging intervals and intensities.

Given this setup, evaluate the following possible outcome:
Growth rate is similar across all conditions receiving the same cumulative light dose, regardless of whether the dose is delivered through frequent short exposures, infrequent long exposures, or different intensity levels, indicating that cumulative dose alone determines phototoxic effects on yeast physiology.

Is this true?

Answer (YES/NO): YES